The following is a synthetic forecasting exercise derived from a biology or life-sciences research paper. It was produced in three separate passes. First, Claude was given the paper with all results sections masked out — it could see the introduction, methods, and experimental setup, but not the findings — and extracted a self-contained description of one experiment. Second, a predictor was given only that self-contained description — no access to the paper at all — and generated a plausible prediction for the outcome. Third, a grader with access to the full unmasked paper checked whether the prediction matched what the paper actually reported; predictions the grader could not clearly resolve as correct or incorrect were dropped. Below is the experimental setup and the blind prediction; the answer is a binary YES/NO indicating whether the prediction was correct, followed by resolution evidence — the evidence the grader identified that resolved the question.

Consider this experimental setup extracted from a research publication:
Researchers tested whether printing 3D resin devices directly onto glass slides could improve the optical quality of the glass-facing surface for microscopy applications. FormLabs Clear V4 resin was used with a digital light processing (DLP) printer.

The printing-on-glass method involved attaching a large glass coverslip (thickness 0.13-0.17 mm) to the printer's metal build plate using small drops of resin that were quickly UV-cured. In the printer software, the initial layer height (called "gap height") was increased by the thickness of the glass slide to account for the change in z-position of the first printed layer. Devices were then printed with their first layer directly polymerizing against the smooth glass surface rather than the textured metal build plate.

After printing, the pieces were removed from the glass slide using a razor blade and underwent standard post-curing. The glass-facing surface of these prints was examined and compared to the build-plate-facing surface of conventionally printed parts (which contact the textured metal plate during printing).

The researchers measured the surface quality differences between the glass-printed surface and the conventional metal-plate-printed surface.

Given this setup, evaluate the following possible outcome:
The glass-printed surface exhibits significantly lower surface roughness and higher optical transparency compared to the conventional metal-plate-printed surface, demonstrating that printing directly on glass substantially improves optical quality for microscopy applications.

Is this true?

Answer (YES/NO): YES